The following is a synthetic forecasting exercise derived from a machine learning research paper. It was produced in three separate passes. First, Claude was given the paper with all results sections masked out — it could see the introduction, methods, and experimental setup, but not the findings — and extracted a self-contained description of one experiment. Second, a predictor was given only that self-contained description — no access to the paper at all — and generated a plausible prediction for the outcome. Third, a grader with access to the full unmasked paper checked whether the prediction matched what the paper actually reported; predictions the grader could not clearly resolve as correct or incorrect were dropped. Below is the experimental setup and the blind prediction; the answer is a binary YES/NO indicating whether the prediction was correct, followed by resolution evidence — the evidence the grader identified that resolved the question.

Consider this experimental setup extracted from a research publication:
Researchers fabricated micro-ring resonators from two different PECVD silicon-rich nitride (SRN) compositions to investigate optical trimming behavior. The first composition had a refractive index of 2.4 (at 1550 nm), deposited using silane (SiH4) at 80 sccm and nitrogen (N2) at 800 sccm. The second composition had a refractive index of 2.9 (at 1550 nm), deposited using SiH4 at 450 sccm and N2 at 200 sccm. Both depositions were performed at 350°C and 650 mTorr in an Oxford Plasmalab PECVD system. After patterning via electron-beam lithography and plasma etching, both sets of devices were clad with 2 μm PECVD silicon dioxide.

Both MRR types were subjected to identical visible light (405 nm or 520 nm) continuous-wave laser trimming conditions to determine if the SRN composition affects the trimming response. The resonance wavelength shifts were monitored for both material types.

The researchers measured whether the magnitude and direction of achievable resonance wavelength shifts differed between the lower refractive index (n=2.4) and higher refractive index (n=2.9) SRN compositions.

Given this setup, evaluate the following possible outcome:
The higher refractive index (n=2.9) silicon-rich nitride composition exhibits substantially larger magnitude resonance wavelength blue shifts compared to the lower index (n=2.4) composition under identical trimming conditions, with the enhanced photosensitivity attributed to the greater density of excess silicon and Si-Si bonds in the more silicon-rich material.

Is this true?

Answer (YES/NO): NO